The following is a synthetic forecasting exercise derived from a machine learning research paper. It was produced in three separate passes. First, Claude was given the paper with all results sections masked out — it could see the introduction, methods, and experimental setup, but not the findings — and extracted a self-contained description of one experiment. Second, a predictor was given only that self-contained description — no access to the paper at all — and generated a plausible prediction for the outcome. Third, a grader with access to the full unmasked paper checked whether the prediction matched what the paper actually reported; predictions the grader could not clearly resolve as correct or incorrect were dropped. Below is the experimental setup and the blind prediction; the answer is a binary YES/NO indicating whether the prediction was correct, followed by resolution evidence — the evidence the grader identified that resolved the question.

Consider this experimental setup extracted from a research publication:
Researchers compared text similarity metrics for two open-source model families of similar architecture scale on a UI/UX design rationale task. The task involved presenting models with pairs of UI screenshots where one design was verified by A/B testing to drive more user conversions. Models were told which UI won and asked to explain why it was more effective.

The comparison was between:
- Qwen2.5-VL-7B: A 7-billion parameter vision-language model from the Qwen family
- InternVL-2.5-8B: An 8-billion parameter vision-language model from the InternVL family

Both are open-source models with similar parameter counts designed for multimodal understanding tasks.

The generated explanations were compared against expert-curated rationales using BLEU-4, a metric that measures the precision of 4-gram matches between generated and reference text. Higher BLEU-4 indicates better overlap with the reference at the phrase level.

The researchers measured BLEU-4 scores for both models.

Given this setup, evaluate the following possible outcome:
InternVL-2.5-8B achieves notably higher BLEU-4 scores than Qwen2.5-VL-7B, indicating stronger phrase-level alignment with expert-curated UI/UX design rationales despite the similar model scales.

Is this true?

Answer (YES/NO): NO